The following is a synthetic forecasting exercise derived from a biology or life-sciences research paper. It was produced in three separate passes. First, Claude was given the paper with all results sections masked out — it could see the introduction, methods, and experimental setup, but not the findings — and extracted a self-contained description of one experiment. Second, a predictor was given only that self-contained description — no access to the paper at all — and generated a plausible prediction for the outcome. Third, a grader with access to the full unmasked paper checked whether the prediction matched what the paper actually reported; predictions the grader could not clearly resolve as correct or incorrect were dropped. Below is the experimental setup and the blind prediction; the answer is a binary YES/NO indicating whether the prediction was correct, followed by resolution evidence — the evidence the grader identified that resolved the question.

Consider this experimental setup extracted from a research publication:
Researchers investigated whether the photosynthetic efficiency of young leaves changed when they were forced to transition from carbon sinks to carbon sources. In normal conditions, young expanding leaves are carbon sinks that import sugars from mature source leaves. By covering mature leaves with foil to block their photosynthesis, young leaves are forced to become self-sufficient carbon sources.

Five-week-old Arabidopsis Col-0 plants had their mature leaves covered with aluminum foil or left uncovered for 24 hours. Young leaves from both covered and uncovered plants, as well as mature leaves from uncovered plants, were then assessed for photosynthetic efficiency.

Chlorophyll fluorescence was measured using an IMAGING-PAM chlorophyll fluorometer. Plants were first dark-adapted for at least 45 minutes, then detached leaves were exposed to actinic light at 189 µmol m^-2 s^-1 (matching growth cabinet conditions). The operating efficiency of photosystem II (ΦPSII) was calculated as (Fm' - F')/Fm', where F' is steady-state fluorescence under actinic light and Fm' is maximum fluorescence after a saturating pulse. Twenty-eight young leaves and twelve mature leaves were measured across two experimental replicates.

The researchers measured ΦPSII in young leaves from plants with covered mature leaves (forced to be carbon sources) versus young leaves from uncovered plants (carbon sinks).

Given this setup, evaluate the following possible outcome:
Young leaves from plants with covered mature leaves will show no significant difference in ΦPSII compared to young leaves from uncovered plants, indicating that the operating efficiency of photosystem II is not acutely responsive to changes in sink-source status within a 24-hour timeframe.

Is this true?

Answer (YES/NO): NO